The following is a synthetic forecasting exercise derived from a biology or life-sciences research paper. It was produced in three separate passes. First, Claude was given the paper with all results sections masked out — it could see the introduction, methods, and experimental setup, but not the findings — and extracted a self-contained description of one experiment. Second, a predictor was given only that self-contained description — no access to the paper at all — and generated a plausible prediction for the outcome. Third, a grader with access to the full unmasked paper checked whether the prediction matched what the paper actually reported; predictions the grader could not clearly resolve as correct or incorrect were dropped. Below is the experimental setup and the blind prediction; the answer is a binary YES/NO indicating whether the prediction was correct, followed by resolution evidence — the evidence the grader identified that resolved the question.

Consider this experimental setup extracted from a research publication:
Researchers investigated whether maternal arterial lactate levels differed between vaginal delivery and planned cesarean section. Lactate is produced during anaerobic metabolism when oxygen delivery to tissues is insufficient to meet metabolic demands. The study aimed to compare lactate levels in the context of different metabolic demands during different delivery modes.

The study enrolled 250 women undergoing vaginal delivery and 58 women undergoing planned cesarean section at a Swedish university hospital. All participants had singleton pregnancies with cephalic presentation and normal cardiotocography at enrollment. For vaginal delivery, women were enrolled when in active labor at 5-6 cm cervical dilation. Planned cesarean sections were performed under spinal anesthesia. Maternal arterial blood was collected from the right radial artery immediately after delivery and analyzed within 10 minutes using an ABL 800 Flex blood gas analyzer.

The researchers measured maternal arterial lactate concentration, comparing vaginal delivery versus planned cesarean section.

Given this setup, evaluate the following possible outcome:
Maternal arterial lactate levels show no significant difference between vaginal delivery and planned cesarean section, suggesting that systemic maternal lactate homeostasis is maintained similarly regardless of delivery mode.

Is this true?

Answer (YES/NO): NO